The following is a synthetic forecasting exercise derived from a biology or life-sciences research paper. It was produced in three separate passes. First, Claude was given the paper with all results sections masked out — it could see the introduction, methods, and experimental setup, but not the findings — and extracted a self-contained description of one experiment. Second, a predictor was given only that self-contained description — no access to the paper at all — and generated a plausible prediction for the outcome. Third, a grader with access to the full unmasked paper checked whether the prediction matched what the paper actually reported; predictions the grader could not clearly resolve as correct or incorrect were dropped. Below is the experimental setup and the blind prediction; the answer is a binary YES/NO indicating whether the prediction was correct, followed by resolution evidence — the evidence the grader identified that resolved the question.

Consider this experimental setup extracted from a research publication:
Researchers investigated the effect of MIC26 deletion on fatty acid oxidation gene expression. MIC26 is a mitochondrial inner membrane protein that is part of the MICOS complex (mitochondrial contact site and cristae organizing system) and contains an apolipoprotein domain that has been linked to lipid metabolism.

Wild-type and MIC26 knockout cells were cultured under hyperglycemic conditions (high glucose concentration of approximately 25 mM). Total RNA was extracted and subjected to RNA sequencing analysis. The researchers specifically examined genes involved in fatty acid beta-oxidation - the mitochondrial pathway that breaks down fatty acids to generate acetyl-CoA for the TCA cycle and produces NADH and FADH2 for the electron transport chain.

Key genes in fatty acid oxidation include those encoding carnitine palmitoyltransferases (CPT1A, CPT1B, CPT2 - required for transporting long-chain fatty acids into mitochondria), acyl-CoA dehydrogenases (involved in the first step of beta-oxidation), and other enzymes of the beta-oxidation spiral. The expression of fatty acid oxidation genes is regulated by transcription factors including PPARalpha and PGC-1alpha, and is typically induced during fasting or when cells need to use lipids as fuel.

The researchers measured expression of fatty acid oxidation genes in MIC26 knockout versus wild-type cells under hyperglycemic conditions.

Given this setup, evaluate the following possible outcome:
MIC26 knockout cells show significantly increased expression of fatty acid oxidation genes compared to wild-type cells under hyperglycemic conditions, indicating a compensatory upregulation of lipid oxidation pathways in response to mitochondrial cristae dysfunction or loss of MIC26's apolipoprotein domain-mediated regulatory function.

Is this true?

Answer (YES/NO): NO